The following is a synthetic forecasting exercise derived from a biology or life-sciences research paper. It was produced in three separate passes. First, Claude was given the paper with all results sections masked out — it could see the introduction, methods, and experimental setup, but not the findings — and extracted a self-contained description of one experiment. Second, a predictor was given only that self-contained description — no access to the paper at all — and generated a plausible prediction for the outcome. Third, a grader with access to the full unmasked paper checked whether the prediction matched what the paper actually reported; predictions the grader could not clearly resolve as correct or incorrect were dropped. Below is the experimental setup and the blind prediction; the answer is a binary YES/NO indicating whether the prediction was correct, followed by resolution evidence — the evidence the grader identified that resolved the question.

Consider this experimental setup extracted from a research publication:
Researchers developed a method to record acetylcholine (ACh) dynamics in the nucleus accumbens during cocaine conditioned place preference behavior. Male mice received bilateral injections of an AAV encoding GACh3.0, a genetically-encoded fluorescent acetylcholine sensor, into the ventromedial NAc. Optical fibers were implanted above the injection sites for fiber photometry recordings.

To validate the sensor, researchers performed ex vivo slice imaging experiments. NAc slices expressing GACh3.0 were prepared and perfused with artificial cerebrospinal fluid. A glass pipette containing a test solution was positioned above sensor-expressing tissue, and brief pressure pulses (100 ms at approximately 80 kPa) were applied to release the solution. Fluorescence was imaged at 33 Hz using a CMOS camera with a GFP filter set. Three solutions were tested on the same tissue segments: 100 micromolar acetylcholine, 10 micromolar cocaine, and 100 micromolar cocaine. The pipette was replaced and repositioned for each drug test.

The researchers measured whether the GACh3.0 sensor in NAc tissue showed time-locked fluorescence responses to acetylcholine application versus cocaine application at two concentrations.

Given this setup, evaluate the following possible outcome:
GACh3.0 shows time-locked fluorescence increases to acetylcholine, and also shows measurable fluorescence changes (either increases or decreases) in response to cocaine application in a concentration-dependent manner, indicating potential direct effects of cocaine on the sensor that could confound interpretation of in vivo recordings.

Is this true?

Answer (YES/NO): NO